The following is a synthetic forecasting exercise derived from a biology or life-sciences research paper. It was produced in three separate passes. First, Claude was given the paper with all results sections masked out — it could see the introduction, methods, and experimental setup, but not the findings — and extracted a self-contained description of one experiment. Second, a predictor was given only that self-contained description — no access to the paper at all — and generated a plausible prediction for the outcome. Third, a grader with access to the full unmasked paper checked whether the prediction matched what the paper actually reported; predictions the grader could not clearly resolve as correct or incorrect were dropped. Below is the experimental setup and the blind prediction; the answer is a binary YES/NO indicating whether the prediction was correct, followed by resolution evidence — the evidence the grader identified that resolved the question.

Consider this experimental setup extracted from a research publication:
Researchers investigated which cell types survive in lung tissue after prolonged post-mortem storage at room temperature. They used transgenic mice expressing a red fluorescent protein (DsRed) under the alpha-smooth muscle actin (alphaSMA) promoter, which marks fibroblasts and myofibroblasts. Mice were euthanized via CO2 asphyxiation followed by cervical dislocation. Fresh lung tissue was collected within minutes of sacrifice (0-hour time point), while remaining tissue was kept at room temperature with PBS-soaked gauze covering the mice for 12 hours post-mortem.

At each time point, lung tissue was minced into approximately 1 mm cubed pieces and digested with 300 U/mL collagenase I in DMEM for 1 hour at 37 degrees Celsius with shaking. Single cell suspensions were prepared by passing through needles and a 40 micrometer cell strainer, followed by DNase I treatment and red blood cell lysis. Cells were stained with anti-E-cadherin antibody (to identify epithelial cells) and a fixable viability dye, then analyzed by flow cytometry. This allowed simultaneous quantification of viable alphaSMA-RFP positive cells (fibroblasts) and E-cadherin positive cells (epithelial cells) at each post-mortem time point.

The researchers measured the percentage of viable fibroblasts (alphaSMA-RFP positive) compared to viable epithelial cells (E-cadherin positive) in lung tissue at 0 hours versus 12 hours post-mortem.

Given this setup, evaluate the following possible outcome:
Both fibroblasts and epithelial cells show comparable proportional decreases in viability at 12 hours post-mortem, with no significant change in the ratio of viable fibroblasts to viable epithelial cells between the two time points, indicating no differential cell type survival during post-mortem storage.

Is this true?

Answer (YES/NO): NO